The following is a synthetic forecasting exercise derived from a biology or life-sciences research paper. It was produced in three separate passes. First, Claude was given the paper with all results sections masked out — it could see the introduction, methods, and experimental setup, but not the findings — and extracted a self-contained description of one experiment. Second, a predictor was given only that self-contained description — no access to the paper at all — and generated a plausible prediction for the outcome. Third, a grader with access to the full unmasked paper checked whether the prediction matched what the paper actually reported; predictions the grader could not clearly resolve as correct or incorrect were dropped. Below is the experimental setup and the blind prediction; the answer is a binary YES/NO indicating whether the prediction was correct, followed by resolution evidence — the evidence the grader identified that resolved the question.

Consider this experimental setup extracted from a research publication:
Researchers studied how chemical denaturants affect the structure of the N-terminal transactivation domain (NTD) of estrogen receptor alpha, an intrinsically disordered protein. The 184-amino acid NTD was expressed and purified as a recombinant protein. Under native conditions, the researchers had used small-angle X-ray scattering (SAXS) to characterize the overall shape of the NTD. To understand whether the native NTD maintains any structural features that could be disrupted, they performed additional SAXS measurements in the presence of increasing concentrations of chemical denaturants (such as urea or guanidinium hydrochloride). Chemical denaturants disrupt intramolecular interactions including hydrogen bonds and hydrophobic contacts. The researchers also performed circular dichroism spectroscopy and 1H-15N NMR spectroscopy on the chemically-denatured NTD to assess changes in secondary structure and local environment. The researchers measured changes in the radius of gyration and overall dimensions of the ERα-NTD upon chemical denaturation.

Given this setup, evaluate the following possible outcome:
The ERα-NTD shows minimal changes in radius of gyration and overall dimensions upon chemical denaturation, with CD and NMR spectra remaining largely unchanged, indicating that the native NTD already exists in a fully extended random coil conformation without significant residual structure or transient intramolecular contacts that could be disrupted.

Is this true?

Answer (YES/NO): NO